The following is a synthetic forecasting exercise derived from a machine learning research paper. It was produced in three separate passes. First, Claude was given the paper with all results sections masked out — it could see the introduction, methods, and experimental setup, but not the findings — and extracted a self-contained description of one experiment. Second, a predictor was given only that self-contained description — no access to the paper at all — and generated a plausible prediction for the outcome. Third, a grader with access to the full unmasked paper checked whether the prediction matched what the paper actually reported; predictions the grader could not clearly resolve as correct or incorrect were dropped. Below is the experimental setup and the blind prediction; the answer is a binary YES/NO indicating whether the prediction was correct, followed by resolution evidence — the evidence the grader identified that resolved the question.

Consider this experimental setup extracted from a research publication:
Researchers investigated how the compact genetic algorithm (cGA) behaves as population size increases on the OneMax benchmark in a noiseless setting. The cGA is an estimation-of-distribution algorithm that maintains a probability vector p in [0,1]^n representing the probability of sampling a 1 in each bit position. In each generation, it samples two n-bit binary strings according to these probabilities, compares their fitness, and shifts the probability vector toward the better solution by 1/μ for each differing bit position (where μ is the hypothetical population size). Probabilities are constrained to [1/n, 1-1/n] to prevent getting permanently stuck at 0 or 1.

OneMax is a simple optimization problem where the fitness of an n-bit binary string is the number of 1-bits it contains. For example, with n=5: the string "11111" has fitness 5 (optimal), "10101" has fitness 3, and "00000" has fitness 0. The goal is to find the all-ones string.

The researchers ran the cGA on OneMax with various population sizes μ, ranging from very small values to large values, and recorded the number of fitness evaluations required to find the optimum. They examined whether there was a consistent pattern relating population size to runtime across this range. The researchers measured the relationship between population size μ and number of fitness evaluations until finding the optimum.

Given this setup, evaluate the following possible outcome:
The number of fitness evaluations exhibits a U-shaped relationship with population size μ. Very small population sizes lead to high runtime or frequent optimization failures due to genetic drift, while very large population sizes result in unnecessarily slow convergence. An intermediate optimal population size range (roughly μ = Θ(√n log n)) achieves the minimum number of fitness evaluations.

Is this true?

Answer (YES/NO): NO